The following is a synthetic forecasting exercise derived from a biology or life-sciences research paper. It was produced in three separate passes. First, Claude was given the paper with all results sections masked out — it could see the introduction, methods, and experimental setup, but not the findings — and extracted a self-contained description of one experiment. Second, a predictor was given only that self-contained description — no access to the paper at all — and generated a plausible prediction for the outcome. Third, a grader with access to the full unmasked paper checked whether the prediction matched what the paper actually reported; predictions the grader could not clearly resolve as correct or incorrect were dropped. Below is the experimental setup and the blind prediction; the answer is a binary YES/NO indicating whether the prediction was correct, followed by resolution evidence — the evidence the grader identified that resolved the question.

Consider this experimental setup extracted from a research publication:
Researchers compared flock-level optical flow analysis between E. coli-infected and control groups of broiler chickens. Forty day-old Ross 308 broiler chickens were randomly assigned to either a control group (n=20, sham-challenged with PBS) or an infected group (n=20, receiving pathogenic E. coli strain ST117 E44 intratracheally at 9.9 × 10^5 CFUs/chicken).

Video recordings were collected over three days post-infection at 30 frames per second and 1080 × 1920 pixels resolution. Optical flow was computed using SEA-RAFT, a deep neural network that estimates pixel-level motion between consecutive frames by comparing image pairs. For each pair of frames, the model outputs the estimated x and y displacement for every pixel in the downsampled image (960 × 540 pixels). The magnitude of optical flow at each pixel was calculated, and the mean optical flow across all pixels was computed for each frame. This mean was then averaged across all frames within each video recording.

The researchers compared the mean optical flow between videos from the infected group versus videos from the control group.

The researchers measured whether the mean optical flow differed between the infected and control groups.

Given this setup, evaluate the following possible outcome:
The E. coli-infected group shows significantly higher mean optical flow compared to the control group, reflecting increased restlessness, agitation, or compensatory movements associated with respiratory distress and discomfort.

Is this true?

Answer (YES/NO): NO